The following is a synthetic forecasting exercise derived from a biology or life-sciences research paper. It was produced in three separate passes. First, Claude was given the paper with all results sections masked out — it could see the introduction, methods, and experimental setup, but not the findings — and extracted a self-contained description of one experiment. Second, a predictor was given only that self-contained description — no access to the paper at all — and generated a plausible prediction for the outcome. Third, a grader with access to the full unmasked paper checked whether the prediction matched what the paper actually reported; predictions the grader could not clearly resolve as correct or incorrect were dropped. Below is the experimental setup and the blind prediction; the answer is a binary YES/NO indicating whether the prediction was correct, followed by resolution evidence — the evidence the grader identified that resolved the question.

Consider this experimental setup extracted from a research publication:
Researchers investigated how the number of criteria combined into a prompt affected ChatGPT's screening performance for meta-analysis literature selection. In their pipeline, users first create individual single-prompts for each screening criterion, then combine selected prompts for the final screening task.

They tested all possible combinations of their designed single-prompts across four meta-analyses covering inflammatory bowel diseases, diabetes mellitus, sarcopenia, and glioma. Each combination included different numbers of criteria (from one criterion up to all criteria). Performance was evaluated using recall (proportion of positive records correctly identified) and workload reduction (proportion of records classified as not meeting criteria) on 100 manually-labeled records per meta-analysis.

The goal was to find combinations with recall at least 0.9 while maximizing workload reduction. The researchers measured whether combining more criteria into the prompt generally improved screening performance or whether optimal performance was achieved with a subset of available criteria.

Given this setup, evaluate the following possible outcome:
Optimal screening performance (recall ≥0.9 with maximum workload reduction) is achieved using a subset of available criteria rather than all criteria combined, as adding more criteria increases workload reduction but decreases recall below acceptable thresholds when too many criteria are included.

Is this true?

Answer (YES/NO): YES